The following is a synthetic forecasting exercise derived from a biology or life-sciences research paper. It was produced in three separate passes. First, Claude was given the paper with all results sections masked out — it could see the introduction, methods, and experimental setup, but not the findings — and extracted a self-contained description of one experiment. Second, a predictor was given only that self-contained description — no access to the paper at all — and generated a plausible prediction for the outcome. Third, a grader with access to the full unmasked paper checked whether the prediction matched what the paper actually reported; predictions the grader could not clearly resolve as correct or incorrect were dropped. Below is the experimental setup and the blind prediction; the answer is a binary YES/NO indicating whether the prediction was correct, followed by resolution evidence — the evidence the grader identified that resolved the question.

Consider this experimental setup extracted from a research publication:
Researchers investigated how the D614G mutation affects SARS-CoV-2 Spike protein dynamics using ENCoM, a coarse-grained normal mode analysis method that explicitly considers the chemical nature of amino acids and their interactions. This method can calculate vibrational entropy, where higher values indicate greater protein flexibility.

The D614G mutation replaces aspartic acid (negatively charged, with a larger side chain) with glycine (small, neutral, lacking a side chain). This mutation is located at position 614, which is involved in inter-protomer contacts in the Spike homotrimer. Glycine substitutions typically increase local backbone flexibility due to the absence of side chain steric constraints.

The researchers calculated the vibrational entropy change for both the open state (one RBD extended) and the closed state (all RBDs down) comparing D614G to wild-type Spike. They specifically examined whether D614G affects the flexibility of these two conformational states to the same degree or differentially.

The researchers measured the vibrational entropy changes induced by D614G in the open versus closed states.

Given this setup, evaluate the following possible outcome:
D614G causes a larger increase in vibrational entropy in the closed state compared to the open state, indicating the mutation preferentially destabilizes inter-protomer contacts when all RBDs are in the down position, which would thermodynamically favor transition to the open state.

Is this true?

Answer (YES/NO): YES